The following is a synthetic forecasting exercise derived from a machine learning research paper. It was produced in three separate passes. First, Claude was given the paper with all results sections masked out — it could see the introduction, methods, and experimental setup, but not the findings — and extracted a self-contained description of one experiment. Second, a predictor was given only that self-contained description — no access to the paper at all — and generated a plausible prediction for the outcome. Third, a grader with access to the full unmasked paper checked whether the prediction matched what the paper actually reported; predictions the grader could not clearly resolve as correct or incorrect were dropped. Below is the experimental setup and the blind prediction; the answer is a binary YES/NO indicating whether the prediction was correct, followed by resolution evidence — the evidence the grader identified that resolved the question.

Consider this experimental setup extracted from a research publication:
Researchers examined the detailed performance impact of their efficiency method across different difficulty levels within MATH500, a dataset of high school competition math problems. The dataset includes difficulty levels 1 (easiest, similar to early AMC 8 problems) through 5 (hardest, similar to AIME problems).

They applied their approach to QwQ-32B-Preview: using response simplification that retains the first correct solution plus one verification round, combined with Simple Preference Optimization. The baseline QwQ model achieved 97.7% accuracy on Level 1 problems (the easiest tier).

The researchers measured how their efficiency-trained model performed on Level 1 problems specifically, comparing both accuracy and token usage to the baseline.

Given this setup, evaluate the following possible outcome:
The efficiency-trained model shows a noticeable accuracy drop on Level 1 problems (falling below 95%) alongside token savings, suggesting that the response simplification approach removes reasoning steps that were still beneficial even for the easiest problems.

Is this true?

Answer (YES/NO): NO